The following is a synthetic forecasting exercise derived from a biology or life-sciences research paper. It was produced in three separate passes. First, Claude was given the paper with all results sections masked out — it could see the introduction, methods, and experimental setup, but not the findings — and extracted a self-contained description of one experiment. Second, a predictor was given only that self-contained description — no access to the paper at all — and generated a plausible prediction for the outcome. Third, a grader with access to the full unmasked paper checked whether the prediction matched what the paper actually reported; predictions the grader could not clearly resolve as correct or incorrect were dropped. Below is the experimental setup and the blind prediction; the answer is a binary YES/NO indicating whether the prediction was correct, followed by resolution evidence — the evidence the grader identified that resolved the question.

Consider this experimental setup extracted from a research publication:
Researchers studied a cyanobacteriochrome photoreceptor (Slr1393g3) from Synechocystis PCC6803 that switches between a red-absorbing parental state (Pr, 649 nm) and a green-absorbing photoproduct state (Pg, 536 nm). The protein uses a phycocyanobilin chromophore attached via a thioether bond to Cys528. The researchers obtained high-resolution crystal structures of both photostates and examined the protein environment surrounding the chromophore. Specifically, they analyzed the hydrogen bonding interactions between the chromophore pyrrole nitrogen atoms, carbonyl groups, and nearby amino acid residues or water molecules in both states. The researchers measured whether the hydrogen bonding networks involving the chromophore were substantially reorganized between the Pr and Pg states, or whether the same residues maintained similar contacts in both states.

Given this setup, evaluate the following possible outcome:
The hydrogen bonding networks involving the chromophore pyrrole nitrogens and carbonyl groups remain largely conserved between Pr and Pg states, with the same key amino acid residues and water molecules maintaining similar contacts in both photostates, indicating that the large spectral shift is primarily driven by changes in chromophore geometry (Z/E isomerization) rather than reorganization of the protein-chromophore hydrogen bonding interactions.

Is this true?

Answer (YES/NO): NO